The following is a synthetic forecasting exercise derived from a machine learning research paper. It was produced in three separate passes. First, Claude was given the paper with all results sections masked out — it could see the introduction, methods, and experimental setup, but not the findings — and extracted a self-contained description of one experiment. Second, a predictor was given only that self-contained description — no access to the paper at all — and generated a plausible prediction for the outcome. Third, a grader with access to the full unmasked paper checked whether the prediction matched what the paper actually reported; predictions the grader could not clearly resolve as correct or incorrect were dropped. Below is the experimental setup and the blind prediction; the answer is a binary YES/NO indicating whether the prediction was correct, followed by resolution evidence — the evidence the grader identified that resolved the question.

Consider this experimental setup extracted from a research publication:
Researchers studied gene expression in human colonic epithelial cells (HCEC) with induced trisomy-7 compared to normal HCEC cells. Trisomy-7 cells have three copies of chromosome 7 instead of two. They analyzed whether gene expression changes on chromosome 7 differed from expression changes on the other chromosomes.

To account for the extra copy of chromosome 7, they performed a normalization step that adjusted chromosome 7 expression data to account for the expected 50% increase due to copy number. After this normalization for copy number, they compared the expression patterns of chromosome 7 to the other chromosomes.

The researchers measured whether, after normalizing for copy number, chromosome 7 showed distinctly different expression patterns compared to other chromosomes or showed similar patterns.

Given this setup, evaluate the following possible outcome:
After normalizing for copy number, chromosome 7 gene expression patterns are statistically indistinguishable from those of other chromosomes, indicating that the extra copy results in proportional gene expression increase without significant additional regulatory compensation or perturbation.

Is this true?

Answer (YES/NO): NO